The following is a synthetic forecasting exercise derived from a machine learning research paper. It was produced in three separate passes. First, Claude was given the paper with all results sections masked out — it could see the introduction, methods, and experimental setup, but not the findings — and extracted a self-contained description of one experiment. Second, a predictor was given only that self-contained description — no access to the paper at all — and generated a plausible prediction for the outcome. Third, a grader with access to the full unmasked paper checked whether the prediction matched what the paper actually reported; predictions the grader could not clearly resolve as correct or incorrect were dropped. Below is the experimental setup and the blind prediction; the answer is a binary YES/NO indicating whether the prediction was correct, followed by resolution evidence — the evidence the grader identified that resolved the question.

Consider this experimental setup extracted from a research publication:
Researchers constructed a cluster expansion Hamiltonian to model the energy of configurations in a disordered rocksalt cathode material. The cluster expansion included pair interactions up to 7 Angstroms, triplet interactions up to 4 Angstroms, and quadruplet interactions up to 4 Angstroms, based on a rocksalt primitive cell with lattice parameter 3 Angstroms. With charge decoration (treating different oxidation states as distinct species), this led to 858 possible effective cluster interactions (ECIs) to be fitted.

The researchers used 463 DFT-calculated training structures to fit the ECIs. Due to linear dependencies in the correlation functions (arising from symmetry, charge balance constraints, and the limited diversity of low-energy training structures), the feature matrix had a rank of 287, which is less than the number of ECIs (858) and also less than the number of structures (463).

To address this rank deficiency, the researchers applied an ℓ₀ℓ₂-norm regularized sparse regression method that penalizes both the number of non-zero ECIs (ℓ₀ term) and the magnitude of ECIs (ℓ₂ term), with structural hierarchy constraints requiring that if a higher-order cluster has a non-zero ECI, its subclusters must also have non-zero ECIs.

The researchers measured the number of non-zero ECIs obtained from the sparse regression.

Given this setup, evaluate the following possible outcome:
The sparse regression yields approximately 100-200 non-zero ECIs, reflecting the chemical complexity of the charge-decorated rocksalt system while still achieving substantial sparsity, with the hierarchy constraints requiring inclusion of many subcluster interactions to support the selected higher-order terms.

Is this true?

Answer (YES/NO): YES